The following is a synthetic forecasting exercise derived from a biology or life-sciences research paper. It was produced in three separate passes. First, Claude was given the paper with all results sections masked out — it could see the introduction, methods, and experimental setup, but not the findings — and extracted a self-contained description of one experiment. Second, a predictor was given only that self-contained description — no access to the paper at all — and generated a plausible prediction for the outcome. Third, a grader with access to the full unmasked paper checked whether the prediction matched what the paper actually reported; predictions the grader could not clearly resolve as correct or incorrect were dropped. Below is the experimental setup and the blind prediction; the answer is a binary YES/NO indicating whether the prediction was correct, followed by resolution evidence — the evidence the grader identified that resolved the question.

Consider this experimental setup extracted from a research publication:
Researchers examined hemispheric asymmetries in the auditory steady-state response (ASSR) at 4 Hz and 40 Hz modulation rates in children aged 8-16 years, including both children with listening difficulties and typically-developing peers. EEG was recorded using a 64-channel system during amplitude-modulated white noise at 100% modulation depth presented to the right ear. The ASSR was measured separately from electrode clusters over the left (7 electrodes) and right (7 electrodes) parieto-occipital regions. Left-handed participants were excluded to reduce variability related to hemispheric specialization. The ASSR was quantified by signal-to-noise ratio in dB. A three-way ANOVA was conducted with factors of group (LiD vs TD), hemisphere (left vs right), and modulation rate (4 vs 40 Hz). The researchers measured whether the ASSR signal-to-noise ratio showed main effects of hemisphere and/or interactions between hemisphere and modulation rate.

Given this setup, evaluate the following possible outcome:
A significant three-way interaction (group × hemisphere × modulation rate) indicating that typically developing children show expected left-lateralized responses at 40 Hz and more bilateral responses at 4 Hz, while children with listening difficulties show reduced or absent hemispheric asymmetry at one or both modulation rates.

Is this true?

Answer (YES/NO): NO